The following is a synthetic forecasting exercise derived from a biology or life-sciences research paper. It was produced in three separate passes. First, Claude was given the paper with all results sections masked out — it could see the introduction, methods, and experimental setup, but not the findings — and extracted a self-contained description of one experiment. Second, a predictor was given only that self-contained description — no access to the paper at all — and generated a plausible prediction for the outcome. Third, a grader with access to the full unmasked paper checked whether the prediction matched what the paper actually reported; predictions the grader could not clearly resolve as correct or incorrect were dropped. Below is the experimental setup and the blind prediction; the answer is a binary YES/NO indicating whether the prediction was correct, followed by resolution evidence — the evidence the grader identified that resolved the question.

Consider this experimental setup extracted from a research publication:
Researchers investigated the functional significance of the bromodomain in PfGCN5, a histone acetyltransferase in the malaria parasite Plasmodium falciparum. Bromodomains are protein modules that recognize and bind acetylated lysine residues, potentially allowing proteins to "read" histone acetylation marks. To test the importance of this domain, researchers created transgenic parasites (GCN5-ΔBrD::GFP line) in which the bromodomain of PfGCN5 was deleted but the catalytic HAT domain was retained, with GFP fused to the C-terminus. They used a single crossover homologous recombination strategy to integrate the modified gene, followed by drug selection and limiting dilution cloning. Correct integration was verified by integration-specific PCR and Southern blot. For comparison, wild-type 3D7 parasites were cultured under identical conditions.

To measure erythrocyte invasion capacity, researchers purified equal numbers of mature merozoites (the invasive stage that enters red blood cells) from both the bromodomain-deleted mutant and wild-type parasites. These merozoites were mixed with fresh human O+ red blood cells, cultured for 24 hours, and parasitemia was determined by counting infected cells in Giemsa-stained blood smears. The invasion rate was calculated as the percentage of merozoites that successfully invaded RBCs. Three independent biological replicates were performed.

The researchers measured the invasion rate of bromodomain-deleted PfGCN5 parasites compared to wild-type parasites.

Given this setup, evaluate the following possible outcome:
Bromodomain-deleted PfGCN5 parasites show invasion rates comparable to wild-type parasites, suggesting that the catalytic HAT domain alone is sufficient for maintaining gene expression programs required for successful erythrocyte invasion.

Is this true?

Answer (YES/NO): NO